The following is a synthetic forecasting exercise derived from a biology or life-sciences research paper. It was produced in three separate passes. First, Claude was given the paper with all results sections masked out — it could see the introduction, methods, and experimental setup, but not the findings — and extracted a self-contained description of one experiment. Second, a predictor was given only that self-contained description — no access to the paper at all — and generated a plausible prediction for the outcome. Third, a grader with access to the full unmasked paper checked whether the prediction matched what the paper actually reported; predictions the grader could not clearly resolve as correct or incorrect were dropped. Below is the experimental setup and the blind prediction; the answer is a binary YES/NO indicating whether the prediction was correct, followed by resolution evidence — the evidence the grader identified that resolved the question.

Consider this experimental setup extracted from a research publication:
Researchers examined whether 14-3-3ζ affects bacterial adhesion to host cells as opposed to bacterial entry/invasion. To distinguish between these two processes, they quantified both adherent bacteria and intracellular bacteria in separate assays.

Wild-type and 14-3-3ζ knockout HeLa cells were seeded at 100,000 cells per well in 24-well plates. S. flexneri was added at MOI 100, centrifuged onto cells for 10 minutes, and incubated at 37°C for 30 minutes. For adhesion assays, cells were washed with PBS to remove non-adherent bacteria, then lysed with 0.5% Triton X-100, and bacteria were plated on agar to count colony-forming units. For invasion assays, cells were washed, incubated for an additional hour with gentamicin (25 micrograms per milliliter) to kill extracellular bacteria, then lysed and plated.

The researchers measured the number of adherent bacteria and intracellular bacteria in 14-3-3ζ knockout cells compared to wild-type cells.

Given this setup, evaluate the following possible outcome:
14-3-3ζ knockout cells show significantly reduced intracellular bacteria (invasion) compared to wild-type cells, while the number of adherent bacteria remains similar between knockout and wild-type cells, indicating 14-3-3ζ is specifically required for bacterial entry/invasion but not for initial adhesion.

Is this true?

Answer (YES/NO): NO